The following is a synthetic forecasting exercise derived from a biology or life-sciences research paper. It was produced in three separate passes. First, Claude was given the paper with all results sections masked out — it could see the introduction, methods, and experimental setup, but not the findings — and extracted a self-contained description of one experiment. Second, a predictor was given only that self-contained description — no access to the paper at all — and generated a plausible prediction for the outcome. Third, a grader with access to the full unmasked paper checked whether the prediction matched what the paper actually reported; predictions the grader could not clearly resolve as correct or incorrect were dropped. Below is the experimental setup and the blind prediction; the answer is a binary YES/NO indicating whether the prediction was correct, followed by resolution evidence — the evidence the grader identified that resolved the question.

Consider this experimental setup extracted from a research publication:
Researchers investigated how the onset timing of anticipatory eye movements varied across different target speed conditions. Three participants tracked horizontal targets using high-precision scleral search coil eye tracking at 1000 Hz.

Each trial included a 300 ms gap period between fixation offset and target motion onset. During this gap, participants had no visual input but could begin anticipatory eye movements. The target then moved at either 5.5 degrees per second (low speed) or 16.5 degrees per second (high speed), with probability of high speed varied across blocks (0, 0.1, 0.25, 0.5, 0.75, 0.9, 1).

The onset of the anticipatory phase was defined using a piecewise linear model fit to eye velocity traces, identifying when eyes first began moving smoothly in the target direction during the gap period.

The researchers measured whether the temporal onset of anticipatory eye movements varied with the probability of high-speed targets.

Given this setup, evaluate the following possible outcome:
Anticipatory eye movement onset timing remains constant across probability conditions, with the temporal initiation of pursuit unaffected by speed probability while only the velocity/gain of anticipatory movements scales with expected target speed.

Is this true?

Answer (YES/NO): NO